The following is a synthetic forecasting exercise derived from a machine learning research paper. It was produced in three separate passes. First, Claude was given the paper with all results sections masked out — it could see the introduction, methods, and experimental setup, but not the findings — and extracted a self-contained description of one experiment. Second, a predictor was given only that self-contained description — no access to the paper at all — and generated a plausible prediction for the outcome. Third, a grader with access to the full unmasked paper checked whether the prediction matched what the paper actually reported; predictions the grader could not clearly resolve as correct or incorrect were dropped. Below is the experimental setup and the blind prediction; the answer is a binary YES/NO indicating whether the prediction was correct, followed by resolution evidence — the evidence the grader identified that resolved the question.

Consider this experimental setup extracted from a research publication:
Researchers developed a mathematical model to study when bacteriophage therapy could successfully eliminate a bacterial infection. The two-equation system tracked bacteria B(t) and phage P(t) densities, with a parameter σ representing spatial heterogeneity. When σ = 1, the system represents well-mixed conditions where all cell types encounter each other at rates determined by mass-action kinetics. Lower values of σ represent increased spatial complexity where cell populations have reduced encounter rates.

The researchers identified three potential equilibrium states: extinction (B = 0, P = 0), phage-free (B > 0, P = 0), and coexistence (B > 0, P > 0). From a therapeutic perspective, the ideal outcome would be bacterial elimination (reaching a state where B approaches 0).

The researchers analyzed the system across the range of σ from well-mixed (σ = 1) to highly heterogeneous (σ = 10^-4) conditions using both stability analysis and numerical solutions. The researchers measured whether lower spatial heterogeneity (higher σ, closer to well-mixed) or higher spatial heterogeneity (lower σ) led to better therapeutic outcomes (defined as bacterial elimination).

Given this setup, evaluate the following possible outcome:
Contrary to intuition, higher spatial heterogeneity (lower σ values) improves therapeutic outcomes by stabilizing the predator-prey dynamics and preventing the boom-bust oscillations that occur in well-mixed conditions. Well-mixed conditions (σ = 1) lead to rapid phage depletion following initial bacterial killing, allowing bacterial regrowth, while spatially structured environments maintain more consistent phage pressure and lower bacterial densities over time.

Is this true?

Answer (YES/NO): NO